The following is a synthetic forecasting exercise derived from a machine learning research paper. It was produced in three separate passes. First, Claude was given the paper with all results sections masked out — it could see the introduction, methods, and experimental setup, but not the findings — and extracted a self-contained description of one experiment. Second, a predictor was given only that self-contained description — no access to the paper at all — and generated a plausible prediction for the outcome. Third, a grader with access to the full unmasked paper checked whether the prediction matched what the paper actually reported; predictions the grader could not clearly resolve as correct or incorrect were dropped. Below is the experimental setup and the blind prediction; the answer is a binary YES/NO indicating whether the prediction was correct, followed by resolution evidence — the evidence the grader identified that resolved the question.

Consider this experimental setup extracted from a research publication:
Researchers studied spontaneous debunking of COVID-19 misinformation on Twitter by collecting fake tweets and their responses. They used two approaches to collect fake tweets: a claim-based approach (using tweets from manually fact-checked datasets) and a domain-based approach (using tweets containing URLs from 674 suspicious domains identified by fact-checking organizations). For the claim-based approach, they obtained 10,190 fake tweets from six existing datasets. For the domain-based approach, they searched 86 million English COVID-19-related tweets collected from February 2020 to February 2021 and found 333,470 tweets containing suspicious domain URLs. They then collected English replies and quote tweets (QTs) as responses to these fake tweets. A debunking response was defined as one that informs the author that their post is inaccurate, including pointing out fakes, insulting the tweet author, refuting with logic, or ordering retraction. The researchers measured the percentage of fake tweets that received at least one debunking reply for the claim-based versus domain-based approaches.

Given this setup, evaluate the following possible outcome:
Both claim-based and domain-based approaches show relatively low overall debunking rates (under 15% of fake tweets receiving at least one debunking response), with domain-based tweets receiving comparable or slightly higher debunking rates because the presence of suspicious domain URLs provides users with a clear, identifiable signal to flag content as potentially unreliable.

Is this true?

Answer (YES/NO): NO